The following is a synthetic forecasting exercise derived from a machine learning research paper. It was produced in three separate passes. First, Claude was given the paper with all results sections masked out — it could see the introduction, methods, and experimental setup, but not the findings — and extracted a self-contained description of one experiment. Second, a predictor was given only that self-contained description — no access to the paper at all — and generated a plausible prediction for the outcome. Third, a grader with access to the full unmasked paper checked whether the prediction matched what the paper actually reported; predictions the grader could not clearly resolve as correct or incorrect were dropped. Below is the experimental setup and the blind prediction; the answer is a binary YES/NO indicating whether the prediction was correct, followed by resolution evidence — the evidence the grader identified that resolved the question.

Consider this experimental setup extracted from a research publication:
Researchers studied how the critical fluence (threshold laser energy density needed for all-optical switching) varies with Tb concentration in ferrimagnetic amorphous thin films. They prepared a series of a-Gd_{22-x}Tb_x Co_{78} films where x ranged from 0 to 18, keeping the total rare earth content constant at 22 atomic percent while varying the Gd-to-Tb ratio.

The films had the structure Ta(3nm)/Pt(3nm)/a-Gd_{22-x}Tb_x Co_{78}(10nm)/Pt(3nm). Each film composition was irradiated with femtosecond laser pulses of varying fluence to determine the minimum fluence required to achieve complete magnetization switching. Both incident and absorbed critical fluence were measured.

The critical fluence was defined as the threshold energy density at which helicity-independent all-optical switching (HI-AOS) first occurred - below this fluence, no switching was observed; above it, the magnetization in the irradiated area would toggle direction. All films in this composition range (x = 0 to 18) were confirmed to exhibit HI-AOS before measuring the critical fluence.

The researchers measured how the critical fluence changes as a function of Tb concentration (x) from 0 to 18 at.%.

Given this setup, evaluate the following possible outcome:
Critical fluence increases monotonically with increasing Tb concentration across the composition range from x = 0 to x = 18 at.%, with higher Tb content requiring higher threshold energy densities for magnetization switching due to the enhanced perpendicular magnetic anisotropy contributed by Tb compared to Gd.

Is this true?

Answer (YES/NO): NO